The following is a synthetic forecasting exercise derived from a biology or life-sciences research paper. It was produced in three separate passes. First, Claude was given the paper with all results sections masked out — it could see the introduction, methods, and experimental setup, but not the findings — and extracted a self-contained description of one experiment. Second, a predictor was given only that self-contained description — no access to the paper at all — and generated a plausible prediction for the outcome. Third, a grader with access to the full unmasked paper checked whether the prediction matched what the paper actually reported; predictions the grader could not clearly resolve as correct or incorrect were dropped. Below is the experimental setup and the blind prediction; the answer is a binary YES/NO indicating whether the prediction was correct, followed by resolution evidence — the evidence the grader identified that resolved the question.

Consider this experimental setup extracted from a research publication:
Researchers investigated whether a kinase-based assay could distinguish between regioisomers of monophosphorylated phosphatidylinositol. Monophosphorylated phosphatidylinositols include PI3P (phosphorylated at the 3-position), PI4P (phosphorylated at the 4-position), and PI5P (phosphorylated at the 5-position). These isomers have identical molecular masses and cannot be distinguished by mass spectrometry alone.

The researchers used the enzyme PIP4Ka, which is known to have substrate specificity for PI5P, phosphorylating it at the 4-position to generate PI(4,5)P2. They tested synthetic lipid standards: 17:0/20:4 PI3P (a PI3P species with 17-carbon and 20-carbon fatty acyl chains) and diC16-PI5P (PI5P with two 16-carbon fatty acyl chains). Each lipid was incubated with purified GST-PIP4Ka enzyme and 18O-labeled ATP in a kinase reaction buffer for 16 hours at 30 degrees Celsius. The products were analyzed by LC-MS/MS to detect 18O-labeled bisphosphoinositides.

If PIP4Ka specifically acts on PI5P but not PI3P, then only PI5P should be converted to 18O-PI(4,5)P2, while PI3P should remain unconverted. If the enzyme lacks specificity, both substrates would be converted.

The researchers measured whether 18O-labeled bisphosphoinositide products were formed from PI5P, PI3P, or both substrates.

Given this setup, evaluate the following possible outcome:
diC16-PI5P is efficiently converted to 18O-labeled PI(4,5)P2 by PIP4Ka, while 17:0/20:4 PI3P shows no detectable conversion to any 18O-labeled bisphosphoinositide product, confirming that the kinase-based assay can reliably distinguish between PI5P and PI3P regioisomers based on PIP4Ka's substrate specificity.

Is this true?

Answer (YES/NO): NO